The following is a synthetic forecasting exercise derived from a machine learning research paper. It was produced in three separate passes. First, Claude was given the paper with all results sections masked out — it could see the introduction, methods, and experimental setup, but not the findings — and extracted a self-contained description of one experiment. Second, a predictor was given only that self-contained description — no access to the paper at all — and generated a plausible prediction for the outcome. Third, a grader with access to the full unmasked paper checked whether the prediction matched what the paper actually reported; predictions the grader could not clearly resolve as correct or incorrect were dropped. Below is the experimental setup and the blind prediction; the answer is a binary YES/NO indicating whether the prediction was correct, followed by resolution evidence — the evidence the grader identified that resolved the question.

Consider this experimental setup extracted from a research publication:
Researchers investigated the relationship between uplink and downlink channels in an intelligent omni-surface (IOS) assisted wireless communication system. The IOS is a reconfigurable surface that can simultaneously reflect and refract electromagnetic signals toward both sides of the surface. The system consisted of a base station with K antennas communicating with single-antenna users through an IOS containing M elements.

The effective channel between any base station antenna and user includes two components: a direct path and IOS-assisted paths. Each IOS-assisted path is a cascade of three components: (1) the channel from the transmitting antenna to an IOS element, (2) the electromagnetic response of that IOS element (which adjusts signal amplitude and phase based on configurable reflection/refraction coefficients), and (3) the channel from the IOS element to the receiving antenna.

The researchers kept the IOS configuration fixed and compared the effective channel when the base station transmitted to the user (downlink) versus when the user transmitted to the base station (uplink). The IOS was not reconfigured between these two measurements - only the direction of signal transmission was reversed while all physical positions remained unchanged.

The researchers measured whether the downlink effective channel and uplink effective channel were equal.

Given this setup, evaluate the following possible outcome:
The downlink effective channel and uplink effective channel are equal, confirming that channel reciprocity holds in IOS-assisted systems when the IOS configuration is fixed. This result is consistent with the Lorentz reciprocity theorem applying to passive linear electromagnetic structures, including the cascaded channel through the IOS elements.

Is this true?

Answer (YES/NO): YES